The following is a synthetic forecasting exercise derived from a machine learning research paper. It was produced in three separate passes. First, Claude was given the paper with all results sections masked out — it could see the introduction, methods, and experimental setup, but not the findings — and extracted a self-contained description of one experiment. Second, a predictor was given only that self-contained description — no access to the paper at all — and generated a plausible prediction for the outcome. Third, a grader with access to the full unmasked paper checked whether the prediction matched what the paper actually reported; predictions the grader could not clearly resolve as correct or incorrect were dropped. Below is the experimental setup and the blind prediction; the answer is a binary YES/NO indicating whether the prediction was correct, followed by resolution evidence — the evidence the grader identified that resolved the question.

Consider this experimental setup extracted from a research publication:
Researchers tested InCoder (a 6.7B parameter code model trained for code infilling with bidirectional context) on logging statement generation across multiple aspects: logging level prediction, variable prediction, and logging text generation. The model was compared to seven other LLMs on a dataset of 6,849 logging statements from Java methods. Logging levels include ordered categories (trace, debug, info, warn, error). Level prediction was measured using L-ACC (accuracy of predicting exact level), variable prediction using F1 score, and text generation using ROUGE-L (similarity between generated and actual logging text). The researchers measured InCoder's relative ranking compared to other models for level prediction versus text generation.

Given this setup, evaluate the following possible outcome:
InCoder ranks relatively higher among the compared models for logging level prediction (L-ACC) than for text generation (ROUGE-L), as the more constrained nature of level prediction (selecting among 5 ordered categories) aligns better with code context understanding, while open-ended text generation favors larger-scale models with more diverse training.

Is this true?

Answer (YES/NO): NO